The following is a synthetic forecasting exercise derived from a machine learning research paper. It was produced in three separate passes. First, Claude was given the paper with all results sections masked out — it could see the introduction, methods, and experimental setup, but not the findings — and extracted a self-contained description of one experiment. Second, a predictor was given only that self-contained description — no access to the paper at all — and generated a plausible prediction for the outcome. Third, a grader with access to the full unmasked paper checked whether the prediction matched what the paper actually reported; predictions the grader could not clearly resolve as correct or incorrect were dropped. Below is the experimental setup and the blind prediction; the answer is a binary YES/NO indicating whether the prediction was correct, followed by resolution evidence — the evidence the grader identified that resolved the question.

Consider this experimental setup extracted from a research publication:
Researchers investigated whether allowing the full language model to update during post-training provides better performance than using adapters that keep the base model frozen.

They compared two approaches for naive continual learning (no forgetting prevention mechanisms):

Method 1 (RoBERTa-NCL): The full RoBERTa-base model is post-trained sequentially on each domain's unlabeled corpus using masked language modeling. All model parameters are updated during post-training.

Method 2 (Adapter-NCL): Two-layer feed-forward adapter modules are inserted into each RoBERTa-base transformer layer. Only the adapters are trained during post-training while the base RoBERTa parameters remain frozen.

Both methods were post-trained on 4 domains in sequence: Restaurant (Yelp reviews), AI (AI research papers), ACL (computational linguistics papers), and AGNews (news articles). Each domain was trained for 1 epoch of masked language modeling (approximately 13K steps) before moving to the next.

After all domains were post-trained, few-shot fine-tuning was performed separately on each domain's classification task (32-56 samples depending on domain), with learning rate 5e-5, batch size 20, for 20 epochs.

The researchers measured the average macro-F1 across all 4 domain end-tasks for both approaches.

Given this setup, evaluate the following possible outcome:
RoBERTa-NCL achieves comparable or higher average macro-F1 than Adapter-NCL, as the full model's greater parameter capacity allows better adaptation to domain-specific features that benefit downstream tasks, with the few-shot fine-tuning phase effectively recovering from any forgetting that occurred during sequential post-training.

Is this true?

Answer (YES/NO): NO